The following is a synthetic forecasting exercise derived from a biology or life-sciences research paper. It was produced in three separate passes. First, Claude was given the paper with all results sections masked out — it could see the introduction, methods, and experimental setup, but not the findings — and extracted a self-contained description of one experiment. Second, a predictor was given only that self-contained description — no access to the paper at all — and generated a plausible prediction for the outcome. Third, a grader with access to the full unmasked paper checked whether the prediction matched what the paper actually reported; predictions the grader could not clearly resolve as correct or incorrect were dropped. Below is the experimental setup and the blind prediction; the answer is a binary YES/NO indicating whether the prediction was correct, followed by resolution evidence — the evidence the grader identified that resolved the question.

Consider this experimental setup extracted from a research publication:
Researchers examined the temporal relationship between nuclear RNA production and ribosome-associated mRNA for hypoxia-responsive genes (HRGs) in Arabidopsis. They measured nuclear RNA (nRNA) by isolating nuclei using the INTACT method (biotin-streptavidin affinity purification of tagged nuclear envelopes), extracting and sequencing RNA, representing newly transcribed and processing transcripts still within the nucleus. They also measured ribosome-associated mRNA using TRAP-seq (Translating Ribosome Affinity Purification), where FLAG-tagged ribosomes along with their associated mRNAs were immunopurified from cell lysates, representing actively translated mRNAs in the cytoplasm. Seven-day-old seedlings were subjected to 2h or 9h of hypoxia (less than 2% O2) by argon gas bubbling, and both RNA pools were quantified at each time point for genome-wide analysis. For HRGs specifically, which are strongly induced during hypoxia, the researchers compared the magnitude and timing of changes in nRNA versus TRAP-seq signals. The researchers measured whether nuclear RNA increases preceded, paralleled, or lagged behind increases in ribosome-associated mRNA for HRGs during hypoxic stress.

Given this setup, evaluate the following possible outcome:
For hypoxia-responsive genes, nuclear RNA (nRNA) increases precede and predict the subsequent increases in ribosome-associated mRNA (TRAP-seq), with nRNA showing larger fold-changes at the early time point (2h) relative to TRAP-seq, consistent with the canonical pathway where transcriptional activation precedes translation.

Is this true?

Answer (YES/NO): NO